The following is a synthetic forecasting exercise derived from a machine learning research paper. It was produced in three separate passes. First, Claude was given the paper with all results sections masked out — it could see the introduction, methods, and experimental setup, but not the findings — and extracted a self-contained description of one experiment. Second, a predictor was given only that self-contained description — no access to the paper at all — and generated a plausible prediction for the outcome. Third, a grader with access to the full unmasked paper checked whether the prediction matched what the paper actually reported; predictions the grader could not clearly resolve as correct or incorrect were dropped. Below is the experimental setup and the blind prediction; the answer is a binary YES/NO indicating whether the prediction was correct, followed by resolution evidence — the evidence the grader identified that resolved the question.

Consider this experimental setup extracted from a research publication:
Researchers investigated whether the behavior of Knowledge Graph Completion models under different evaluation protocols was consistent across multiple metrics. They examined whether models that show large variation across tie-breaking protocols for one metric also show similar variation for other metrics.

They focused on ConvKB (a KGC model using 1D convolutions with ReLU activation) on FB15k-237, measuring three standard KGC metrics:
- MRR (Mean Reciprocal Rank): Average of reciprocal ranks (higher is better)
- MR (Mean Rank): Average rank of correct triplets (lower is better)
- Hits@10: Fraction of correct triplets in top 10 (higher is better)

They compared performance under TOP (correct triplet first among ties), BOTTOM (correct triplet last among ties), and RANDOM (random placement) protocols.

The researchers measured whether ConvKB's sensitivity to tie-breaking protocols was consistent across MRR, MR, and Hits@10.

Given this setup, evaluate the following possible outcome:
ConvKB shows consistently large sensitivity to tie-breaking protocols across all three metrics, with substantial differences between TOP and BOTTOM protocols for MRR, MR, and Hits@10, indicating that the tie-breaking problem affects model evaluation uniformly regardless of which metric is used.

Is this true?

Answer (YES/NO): NO